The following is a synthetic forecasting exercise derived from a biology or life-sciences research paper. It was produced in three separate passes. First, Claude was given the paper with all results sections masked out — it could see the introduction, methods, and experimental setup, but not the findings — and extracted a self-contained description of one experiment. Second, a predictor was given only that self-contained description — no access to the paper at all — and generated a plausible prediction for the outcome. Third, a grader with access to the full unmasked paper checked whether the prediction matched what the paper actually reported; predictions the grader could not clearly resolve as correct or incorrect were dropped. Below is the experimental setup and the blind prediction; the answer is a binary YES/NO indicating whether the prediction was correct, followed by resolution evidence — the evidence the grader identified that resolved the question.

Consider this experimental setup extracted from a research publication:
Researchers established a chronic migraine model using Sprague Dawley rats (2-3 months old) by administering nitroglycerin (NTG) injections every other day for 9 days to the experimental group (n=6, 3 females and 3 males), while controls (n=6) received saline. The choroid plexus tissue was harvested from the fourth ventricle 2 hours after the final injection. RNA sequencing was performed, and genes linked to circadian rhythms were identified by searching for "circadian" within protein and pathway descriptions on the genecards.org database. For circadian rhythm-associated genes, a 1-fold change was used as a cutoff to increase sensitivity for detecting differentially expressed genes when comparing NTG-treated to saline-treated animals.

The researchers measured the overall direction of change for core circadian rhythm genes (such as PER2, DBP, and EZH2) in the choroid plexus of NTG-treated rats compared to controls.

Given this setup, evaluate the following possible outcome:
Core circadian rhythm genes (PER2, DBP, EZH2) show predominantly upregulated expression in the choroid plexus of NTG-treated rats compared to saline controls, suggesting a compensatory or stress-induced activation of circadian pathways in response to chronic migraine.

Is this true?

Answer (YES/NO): NO